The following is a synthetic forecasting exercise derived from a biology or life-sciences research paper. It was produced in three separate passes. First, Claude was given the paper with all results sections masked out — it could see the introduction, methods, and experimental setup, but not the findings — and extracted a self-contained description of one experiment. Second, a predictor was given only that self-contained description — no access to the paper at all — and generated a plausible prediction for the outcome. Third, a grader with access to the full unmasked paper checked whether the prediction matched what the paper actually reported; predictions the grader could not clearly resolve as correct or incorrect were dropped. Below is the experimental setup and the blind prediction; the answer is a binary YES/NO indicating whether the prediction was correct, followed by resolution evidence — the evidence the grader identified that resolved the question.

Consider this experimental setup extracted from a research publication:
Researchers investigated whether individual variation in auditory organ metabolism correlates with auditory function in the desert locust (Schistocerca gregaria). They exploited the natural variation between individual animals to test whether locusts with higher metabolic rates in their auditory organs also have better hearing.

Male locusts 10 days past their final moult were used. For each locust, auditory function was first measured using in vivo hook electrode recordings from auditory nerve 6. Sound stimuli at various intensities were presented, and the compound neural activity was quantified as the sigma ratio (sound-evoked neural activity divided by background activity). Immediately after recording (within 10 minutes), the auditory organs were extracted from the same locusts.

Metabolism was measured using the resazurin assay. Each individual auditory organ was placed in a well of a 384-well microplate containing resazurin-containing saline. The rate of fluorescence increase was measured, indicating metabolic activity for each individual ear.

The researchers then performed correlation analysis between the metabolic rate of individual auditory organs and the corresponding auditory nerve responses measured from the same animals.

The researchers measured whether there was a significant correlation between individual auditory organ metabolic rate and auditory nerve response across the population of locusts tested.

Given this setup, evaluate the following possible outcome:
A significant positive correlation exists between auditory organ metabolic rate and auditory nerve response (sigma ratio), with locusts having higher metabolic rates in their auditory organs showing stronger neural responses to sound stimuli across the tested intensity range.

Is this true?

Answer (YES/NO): NO